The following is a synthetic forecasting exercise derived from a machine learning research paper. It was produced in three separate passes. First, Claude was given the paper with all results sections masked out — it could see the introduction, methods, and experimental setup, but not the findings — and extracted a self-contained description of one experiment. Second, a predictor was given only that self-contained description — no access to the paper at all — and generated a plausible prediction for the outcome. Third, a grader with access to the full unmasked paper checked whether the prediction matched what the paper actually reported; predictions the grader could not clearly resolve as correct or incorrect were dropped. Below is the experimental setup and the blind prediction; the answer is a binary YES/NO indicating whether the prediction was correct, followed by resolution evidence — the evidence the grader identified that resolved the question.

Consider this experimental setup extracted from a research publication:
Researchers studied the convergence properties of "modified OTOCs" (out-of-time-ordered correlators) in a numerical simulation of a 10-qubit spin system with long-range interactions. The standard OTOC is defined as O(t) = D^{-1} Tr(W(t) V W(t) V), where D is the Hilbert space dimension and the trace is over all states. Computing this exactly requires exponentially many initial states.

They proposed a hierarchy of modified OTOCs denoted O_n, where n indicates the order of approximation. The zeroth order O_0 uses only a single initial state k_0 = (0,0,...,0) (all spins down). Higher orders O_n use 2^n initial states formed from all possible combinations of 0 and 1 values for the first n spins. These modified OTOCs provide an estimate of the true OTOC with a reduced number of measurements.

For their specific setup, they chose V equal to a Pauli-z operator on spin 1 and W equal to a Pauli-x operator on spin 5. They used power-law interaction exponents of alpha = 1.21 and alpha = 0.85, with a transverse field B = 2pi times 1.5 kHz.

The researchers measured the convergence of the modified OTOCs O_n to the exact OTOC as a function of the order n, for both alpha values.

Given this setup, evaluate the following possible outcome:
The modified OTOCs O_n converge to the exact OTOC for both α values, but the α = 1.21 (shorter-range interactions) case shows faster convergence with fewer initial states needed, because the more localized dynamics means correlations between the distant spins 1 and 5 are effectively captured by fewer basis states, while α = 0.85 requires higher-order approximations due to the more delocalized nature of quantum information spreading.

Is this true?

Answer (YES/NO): NO